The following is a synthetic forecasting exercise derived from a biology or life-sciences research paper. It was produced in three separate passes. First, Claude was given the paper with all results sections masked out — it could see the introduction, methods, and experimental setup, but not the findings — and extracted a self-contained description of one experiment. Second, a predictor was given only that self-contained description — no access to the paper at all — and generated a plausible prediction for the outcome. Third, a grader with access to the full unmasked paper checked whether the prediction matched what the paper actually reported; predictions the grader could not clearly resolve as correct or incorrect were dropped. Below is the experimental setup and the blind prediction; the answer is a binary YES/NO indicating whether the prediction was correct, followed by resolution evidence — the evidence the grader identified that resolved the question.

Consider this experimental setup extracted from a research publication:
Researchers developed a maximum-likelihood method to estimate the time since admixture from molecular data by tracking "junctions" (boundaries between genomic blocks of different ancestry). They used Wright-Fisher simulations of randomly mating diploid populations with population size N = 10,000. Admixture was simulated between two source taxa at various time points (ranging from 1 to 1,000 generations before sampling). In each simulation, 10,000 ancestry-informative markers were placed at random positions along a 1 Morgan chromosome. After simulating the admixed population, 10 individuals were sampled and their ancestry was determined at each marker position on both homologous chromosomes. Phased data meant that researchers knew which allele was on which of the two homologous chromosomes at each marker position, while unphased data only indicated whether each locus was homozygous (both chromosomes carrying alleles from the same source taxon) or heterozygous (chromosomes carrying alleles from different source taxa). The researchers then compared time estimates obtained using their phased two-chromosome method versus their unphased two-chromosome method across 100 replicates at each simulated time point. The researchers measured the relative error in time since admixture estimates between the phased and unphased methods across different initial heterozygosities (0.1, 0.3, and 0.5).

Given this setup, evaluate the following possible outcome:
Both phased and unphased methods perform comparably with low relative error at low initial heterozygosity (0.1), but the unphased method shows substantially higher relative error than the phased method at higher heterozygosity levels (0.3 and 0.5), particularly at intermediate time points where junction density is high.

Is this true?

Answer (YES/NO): NO